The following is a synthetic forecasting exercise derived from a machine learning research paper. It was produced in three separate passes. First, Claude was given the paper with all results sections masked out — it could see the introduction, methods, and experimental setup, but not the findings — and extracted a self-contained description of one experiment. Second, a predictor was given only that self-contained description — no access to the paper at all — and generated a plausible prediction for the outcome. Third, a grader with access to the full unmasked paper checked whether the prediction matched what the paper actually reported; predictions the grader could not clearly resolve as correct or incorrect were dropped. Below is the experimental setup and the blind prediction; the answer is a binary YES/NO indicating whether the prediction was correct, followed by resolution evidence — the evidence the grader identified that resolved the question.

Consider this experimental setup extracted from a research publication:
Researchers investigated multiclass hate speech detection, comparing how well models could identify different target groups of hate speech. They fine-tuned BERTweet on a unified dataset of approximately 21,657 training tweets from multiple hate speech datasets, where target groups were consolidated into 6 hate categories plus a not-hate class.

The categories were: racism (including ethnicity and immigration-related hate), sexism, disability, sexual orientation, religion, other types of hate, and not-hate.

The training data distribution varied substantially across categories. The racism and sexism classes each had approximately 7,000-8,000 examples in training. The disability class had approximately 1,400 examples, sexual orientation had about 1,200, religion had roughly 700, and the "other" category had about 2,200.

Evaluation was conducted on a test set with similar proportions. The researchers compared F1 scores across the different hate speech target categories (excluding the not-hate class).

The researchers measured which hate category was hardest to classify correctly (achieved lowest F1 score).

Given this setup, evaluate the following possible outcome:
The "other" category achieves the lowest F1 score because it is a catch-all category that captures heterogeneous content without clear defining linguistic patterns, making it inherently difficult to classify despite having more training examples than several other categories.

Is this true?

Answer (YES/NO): NO